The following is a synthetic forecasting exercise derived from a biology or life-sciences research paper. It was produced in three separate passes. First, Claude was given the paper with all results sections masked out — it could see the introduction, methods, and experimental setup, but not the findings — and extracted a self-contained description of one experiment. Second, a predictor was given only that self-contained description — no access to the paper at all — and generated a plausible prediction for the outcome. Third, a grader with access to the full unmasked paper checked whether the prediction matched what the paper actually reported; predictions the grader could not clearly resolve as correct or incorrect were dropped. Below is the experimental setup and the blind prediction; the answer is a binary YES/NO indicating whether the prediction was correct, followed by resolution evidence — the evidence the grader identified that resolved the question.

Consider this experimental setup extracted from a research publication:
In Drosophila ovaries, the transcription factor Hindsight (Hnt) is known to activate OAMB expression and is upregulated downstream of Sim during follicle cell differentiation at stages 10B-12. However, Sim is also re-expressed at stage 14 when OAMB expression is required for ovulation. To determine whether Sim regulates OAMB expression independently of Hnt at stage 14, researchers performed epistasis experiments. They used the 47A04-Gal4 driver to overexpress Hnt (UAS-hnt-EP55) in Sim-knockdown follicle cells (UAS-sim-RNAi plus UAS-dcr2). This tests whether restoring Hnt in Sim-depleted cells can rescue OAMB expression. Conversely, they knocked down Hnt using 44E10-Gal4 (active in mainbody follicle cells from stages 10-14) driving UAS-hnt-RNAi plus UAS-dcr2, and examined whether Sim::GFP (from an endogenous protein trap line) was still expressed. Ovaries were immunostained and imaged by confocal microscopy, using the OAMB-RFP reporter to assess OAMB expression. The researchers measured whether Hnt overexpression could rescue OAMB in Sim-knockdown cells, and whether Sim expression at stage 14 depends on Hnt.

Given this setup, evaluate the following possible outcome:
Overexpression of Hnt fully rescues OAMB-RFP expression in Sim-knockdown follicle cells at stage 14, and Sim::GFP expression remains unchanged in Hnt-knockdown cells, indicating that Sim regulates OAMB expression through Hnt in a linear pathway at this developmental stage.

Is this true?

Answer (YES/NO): NO